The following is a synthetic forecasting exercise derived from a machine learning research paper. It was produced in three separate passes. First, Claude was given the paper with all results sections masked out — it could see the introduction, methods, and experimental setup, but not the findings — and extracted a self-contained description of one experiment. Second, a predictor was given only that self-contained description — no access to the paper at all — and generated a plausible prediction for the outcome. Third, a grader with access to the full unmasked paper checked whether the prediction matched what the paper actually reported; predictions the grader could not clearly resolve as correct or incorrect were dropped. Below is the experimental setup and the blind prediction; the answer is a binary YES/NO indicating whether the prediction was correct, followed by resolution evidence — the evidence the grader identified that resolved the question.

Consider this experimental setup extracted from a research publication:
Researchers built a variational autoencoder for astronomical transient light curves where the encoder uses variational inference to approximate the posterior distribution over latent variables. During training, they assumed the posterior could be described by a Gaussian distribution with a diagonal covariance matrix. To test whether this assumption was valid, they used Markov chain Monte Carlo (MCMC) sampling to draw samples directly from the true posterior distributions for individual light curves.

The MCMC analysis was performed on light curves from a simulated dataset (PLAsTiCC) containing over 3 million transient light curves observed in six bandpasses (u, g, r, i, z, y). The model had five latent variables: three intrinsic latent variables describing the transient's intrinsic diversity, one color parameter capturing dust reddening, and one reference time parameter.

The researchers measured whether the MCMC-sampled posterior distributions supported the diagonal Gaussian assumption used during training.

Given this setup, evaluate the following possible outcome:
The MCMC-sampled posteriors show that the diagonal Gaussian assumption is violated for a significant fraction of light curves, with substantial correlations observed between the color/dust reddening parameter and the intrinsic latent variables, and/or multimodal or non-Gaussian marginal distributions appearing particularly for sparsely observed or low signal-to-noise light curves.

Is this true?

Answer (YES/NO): NO